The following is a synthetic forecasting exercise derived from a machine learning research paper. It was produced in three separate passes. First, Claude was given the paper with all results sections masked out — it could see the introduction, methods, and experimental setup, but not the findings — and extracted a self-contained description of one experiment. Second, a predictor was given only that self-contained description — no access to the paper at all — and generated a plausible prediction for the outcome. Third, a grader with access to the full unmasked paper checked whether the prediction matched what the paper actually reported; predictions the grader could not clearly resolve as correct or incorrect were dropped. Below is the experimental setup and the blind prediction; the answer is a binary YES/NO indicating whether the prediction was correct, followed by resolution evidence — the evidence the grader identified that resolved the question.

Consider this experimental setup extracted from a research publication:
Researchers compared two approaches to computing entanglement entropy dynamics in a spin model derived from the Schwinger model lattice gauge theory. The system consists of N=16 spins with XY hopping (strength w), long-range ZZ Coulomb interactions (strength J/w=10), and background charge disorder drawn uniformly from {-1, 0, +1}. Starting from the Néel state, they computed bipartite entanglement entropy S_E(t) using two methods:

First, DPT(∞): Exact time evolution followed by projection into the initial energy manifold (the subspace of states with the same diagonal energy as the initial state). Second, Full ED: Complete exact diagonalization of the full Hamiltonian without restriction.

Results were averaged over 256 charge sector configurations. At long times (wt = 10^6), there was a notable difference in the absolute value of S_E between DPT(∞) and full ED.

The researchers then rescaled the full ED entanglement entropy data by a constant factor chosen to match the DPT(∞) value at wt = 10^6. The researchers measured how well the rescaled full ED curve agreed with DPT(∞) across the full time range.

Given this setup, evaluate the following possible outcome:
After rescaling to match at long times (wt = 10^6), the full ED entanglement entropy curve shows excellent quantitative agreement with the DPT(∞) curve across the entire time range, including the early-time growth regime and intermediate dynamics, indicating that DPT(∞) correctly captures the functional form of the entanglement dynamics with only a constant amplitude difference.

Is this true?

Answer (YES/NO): YES